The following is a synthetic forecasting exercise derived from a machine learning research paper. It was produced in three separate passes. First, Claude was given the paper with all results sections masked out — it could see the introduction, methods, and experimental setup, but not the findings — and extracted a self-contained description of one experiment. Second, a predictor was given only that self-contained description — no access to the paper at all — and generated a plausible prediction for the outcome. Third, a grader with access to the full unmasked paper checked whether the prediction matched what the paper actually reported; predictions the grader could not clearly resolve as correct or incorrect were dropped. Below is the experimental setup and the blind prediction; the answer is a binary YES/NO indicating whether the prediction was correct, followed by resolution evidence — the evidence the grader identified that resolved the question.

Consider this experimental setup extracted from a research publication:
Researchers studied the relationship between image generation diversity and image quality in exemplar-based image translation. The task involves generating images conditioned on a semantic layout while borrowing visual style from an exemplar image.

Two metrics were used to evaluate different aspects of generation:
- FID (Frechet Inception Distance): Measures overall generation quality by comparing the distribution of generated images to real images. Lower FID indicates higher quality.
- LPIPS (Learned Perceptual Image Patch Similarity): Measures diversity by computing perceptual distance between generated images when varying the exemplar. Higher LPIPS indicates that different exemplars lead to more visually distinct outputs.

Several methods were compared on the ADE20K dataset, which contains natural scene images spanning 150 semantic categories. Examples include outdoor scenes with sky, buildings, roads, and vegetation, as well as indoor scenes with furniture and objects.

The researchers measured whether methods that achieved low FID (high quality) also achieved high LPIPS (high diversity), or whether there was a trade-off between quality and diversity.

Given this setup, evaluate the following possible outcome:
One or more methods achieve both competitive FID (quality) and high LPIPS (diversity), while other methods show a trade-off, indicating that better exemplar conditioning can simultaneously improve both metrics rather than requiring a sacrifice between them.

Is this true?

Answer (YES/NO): YES